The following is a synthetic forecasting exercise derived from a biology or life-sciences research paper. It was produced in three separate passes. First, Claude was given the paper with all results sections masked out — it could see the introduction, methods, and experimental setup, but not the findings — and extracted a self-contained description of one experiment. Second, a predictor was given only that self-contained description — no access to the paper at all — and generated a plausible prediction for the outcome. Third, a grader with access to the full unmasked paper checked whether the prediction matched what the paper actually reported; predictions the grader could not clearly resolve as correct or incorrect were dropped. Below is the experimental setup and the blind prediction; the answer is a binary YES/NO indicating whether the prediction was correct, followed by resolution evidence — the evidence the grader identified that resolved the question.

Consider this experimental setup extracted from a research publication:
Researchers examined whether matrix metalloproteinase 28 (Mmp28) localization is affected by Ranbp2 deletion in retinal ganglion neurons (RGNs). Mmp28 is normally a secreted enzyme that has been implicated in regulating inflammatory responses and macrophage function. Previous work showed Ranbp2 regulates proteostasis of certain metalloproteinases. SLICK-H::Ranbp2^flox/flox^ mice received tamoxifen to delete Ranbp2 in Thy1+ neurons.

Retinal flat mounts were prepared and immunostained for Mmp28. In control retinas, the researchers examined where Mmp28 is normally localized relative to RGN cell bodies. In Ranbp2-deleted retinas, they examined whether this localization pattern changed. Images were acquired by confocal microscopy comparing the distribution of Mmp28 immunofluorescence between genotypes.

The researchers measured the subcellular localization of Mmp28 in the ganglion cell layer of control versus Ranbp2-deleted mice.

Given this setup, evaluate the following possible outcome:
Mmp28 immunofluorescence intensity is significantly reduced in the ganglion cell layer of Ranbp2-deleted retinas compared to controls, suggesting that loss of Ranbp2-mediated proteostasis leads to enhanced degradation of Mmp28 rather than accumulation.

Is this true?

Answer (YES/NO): NO